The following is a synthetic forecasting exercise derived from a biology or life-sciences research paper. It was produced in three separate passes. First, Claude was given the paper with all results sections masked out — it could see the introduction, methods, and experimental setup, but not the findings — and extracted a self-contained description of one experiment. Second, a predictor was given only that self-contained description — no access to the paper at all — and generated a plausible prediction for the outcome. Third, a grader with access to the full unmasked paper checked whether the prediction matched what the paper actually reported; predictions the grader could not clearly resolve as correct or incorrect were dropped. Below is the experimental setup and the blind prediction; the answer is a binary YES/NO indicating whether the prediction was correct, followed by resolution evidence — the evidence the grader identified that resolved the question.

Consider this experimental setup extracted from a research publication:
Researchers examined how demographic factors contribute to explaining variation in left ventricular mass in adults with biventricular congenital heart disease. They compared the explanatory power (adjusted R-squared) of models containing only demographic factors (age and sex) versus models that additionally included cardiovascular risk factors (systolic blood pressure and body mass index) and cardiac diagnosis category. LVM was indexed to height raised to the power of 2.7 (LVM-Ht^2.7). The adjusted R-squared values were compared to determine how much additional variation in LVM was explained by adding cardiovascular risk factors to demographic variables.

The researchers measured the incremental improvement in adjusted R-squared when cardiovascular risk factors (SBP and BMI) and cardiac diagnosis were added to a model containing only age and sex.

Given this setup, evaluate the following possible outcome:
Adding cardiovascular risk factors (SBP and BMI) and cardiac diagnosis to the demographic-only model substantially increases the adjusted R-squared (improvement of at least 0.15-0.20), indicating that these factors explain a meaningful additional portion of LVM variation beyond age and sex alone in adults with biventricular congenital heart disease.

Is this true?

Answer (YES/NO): YES